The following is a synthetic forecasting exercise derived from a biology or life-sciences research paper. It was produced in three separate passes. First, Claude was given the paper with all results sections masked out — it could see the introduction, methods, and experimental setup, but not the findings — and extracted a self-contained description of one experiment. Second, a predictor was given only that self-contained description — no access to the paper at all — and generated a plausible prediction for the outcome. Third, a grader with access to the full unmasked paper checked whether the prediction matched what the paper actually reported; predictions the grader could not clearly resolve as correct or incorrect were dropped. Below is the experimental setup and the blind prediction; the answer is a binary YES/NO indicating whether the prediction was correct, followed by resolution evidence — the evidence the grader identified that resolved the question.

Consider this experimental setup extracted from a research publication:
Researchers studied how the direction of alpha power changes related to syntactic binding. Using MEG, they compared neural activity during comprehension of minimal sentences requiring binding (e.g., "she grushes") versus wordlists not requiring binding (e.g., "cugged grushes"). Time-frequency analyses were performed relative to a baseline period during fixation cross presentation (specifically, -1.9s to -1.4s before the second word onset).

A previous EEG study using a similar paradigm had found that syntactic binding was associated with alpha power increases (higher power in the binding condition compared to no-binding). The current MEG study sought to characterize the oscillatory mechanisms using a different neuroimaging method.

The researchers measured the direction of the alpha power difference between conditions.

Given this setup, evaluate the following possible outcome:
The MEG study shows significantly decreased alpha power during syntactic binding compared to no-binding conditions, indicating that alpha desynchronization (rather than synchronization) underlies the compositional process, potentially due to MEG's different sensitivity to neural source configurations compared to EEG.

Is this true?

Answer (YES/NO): YES